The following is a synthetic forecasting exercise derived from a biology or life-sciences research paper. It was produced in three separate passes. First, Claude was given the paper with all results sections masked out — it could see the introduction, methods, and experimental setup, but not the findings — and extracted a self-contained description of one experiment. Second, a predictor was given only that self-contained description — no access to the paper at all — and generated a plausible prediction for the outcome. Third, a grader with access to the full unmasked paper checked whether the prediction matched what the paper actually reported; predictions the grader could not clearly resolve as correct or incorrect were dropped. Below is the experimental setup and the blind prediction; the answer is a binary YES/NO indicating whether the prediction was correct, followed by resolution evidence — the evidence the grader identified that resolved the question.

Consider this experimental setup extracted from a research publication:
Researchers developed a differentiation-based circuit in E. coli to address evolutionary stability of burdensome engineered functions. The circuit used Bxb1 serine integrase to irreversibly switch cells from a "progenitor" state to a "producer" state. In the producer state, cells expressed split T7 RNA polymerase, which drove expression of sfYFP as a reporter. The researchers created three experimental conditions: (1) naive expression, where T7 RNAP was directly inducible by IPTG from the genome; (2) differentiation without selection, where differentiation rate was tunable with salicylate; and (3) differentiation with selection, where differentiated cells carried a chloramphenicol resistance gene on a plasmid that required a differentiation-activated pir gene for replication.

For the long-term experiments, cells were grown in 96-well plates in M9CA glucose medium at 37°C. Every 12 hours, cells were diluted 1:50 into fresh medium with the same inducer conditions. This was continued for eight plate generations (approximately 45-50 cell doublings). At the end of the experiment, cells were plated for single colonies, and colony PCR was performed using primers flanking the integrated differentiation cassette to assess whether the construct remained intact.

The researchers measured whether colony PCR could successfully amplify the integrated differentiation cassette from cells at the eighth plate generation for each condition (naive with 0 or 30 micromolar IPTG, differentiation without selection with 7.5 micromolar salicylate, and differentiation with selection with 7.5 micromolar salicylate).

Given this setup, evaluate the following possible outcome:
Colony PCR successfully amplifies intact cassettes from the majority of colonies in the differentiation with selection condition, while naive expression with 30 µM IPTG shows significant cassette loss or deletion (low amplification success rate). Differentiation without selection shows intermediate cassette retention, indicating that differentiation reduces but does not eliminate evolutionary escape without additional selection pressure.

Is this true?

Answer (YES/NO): NO